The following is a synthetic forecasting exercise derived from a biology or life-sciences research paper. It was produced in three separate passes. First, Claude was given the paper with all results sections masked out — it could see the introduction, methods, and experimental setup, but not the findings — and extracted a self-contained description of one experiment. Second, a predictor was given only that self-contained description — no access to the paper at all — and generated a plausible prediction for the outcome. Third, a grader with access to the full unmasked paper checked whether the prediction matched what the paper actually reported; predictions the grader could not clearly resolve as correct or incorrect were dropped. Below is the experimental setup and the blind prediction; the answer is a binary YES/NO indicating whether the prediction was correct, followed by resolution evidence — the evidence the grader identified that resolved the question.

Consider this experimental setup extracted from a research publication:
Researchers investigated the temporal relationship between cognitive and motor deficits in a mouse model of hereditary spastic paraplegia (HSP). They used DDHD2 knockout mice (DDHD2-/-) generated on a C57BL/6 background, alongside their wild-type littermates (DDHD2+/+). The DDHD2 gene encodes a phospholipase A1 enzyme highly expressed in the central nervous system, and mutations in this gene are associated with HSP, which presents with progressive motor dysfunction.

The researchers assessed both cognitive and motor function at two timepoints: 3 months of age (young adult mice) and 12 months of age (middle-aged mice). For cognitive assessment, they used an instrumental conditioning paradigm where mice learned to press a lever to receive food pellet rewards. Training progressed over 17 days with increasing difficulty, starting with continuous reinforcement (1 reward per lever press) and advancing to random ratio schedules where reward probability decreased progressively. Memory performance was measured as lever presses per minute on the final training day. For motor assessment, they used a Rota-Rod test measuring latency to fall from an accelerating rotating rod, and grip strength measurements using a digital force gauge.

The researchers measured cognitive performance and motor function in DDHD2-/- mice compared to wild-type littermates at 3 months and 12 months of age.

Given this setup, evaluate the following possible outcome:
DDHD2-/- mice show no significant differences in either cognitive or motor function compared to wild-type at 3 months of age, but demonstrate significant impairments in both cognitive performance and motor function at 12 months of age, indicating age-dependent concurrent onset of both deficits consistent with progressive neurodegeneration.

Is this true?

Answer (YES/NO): NO